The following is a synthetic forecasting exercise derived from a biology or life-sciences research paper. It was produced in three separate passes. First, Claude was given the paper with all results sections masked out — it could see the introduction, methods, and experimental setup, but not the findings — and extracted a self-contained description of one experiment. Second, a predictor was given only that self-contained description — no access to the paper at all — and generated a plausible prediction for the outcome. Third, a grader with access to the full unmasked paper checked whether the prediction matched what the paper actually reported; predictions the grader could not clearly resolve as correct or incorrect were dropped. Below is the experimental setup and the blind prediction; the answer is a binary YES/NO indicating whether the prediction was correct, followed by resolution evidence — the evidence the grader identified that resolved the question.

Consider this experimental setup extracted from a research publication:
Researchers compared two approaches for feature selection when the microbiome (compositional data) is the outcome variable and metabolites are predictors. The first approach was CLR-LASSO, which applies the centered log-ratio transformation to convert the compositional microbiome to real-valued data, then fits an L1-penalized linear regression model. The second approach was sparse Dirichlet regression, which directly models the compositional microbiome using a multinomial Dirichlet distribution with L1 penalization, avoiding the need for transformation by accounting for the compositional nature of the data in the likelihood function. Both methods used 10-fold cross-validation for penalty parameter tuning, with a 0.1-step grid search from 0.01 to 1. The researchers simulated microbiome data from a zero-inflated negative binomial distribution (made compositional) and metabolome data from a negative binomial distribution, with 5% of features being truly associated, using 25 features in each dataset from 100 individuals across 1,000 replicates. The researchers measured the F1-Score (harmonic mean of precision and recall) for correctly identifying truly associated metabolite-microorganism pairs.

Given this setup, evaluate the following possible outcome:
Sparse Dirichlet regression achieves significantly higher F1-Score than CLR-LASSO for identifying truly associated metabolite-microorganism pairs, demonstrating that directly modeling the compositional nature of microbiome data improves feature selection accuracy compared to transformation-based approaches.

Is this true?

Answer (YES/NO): NO